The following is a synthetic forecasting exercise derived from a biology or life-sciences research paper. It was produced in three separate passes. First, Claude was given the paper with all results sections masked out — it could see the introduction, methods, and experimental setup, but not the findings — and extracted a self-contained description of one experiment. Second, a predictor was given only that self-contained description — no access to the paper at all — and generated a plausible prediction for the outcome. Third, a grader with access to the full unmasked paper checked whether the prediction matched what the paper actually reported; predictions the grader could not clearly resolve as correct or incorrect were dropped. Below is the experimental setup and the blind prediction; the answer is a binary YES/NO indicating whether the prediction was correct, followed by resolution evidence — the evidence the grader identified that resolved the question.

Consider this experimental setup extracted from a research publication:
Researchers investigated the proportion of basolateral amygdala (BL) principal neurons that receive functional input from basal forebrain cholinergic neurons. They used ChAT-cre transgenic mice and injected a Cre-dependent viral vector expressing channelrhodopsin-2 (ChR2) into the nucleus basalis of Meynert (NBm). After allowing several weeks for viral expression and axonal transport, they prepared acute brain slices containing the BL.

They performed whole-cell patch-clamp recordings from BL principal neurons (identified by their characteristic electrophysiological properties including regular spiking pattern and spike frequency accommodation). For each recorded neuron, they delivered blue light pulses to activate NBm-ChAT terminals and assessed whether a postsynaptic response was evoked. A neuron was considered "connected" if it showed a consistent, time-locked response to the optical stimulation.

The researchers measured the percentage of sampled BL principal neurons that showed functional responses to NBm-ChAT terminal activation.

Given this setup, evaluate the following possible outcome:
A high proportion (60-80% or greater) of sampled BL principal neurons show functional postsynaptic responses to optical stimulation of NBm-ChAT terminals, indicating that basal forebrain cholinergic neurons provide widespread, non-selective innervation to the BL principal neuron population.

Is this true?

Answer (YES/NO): YES